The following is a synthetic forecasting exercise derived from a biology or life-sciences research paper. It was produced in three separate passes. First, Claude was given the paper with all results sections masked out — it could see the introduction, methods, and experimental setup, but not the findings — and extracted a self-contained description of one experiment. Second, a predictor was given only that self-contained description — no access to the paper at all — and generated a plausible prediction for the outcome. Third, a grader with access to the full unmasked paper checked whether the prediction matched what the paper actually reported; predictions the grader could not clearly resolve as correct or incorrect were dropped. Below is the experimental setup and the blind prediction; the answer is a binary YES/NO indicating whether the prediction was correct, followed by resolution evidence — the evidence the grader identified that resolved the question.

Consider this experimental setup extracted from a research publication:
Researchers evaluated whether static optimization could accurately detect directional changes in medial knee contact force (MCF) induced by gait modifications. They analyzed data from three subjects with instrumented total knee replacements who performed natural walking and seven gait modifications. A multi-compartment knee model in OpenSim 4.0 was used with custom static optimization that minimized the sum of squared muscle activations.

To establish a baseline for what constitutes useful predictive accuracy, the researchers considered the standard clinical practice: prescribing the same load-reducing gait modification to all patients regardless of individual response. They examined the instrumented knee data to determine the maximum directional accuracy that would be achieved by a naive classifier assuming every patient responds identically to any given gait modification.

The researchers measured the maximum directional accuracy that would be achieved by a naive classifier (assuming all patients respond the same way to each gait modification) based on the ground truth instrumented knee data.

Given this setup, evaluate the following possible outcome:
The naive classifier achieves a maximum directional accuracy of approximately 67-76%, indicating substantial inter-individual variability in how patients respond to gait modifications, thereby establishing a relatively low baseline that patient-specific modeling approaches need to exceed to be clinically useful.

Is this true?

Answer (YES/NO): YES